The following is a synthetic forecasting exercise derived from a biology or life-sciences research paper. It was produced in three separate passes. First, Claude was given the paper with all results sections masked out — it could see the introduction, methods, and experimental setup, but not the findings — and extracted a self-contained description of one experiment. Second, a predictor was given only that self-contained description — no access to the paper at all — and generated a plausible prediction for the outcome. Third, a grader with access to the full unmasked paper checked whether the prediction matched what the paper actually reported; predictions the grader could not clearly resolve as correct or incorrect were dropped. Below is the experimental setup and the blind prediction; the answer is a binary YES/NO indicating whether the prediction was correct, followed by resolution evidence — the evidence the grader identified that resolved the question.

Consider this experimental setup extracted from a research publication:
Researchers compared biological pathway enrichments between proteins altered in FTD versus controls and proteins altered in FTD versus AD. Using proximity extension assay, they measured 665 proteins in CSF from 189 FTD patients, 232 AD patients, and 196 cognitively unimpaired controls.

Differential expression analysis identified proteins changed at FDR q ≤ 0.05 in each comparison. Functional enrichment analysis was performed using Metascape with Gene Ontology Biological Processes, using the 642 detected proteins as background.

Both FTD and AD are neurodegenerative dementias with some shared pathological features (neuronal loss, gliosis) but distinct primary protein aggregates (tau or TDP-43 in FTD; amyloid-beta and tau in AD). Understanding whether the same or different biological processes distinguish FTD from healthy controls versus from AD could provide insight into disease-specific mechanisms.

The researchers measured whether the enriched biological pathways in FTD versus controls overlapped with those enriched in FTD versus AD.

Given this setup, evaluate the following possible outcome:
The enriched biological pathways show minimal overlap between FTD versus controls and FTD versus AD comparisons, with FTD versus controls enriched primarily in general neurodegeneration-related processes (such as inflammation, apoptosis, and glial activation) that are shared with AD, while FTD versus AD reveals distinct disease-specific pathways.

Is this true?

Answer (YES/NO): NO